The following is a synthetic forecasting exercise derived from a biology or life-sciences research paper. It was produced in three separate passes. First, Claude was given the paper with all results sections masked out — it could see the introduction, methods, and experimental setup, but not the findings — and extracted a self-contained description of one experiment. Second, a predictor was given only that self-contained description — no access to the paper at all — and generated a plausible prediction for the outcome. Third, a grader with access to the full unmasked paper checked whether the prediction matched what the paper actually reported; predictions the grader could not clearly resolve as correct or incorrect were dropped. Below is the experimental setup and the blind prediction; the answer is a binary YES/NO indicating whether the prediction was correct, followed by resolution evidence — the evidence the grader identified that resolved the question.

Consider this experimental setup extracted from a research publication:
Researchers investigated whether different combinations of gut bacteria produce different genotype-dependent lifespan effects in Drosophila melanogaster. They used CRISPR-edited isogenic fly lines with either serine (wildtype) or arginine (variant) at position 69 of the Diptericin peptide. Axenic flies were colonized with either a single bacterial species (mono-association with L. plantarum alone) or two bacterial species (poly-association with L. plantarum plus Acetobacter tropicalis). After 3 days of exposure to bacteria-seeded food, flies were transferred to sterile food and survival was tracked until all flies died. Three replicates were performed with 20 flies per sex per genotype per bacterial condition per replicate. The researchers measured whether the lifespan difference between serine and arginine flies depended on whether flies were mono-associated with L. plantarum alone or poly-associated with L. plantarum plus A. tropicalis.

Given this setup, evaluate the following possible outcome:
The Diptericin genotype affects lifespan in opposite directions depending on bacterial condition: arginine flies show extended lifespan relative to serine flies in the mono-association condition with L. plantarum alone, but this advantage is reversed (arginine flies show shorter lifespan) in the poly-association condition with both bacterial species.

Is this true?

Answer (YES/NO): NO